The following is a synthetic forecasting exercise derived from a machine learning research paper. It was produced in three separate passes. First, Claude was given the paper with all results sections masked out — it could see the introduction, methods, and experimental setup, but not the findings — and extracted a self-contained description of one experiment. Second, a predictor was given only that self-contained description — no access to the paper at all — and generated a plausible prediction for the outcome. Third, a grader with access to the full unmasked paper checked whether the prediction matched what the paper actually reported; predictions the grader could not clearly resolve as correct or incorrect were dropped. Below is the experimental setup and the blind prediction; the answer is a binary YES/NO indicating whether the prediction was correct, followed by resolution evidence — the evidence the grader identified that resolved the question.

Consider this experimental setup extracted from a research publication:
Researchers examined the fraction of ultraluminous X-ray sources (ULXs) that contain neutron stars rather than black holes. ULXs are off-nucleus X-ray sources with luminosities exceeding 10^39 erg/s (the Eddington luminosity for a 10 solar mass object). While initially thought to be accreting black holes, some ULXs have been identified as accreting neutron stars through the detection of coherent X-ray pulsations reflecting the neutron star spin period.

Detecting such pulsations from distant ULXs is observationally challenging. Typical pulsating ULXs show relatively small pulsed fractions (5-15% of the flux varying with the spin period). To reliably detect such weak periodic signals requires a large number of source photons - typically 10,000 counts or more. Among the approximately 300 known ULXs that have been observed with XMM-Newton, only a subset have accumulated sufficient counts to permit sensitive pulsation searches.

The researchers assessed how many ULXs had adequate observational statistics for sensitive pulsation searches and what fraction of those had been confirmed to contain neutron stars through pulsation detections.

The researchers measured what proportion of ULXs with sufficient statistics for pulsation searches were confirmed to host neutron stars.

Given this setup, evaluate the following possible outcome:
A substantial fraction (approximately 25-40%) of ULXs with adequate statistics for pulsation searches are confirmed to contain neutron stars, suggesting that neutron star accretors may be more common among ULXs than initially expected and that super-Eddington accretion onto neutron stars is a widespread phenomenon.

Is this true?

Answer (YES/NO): YES